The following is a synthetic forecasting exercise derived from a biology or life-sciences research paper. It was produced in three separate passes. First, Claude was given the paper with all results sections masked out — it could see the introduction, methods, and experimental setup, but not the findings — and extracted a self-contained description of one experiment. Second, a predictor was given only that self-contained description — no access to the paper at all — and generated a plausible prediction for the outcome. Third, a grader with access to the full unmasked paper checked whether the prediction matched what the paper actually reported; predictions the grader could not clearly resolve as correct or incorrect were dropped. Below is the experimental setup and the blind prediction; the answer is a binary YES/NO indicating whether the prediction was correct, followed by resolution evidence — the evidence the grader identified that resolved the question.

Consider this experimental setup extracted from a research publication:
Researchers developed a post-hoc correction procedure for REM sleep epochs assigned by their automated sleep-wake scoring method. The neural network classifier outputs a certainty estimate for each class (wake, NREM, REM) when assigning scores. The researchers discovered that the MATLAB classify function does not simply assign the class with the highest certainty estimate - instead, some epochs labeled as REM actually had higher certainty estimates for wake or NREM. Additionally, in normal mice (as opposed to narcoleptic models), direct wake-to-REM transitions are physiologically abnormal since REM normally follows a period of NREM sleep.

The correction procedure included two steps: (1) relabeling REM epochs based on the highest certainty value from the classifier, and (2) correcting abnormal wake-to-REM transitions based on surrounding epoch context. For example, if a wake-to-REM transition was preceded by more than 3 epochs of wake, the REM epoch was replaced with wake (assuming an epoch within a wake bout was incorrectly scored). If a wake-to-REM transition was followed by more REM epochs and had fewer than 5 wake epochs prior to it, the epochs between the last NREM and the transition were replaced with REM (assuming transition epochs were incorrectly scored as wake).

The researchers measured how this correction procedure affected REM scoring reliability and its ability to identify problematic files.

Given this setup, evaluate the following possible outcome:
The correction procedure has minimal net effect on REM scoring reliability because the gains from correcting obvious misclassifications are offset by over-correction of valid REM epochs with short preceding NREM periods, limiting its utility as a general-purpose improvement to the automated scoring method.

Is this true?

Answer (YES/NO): NO